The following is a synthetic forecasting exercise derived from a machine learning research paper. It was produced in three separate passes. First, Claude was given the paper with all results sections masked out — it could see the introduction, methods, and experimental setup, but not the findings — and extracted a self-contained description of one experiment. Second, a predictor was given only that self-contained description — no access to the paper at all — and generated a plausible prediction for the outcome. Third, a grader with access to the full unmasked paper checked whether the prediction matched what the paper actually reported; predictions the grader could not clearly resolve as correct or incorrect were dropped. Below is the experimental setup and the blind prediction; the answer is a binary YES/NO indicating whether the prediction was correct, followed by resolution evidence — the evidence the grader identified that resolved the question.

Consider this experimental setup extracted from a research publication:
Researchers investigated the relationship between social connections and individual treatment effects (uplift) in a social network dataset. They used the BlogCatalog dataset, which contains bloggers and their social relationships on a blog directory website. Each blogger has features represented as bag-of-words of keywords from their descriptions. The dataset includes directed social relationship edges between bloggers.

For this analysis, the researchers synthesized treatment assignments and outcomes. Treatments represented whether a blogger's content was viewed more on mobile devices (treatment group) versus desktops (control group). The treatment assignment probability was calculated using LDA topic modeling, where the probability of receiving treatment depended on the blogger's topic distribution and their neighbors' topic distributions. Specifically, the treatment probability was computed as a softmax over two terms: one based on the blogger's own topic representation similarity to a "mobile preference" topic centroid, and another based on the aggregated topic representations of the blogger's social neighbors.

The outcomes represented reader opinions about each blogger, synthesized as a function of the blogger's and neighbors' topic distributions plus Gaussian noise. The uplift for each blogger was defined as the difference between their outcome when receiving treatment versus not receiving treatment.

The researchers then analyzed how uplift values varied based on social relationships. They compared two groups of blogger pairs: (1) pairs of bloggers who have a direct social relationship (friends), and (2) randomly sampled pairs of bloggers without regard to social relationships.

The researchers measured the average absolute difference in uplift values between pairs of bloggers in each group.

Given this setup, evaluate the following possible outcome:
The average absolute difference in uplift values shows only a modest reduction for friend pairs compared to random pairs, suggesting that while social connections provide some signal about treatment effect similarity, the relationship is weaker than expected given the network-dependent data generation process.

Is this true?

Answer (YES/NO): NO